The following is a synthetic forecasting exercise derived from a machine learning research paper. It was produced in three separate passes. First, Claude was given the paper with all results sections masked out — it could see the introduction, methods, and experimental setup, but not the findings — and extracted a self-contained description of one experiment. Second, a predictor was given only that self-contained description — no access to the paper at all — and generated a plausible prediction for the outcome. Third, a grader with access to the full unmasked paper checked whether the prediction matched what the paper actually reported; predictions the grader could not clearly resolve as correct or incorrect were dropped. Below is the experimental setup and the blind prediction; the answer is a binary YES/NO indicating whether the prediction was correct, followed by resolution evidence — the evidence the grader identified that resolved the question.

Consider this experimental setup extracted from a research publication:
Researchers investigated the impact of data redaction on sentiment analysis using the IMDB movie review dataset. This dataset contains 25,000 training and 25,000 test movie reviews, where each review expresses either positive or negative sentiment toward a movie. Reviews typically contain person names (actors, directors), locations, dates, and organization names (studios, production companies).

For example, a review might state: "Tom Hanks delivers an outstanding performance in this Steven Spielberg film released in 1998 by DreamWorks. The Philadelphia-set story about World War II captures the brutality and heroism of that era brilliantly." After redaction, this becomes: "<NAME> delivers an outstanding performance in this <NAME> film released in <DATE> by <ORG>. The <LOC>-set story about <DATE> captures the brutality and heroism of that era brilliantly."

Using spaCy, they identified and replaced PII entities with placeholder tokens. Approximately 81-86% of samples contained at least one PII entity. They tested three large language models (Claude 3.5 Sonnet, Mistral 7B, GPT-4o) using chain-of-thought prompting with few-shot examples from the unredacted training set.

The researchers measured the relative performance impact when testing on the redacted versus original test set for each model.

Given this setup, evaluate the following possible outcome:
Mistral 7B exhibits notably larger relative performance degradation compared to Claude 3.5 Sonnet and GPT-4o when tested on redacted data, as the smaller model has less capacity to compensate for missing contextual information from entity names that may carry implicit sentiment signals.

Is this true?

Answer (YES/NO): NO